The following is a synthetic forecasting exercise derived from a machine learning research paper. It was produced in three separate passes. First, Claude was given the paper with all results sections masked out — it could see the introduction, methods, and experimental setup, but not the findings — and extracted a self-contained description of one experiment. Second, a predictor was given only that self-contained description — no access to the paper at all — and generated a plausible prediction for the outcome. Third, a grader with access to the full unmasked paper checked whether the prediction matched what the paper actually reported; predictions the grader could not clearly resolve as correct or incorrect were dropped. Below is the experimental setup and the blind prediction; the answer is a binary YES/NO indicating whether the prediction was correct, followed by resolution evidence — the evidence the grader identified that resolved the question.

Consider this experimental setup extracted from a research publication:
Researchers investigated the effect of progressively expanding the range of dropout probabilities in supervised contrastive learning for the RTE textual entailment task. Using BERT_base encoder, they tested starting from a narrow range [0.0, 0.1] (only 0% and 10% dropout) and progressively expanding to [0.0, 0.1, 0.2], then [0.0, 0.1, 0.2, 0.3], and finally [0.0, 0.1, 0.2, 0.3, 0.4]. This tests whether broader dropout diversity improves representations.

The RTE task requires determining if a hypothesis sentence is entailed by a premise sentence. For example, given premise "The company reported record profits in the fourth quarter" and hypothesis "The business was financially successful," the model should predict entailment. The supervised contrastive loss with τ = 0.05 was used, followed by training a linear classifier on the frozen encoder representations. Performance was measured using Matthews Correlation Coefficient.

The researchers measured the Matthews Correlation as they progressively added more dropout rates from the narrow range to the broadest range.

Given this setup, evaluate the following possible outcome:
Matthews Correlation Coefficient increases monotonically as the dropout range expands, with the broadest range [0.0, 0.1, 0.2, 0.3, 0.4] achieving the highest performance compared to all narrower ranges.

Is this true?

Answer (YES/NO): NO